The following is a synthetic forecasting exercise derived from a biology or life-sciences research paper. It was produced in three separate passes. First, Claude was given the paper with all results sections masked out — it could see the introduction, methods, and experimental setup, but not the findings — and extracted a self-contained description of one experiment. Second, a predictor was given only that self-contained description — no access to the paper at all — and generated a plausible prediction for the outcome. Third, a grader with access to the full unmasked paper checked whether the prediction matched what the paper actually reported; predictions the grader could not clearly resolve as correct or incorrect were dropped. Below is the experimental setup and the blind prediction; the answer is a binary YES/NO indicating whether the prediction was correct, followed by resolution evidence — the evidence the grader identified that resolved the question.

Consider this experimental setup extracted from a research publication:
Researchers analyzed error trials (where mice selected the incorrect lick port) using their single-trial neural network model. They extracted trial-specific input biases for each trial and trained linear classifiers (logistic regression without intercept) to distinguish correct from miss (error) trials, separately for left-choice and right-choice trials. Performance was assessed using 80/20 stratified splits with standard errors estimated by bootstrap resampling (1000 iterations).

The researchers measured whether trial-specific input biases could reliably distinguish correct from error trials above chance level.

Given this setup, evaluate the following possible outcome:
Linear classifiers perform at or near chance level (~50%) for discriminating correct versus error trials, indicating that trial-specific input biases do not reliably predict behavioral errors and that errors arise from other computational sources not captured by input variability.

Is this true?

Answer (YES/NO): NO